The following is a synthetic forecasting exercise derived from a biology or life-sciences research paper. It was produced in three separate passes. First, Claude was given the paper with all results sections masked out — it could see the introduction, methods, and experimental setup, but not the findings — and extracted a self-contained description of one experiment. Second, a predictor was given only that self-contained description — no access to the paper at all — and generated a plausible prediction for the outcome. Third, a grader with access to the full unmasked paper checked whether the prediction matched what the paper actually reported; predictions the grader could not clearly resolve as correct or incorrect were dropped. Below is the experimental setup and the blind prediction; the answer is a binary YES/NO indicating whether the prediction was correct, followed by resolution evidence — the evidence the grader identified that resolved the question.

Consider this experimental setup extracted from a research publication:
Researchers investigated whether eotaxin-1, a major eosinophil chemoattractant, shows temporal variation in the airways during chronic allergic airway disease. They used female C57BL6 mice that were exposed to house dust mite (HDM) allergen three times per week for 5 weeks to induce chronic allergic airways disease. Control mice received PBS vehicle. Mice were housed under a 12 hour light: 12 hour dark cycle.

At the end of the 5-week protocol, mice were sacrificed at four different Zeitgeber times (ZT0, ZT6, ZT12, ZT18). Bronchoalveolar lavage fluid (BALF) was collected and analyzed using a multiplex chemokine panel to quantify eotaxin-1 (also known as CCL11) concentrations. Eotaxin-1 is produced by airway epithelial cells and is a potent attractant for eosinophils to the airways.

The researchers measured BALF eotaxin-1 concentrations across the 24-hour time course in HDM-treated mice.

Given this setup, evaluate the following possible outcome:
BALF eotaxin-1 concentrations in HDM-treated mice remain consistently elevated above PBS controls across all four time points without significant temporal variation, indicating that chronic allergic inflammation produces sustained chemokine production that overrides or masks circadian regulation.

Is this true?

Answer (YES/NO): NO